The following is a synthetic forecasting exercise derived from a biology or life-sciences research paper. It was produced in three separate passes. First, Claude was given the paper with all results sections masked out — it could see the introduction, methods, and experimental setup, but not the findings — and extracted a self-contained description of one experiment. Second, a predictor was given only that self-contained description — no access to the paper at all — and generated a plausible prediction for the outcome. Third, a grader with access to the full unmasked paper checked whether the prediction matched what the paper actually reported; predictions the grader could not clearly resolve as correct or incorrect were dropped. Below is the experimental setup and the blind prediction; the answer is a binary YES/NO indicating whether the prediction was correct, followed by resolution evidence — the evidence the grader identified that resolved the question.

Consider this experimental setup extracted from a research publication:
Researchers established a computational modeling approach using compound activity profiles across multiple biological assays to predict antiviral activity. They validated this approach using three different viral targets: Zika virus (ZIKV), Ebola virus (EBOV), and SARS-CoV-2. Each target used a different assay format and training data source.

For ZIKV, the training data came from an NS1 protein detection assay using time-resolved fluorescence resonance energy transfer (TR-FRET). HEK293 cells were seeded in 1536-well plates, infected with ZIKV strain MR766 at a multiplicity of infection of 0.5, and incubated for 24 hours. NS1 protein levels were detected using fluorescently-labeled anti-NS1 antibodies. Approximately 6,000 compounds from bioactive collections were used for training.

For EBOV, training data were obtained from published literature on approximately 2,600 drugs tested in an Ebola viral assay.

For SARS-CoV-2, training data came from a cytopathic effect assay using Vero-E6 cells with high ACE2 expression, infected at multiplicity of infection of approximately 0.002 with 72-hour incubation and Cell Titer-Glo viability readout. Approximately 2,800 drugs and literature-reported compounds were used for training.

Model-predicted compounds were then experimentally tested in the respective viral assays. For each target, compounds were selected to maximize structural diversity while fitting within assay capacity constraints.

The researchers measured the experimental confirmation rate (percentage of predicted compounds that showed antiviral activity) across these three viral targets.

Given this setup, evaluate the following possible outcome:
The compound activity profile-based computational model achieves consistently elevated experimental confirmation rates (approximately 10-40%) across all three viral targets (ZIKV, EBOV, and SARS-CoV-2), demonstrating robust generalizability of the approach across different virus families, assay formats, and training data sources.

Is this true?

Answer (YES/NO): NO